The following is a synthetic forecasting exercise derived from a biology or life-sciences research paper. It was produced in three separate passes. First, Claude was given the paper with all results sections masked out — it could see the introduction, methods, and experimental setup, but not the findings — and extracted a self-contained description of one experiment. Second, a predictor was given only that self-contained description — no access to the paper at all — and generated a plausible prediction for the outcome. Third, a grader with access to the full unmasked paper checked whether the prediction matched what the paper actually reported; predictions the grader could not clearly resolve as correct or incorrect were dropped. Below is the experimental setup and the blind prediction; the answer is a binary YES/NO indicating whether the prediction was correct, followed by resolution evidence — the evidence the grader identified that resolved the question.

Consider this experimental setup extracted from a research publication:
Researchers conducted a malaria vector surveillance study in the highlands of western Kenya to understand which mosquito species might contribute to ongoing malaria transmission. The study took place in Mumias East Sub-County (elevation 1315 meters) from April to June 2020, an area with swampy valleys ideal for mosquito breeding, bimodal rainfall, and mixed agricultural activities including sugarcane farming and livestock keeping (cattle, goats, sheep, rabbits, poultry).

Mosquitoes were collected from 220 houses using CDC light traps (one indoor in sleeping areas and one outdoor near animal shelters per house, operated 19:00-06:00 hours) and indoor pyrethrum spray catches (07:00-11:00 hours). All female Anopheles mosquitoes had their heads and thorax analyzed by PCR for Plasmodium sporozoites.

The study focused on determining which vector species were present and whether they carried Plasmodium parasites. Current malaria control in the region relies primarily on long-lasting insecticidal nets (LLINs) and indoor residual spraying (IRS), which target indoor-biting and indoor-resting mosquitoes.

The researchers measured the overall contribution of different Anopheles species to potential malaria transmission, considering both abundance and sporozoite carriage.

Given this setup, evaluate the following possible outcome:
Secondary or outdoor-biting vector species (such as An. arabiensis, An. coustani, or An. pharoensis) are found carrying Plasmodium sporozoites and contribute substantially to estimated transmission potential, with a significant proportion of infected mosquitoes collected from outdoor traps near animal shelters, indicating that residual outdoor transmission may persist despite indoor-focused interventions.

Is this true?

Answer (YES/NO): YES